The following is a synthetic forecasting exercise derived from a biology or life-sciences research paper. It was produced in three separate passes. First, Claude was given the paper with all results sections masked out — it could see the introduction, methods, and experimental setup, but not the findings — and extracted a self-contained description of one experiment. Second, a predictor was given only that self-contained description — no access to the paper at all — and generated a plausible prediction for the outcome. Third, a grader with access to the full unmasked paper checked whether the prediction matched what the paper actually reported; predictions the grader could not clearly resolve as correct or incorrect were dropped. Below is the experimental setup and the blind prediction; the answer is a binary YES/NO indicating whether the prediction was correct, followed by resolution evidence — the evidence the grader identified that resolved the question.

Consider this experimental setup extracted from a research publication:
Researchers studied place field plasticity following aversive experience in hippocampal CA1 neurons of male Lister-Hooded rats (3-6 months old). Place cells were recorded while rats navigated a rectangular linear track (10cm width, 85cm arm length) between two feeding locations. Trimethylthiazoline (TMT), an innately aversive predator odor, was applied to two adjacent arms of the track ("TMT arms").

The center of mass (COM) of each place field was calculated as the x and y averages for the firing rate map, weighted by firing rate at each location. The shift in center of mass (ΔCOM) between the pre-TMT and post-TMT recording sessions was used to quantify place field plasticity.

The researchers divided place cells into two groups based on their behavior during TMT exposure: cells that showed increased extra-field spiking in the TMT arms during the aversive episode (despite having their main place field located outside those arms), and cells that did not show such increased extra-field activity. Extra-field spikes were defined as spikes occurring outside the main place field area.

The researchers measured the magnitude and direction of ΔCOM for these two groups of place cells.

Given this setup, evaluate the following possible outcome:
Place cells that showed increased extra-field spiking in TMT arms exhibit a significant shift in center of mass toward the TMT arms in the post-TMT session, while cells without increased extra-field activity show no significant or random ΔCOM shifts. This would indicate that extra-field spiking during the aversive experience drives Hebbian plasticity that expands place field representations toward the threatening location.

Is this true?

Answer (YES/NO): YES